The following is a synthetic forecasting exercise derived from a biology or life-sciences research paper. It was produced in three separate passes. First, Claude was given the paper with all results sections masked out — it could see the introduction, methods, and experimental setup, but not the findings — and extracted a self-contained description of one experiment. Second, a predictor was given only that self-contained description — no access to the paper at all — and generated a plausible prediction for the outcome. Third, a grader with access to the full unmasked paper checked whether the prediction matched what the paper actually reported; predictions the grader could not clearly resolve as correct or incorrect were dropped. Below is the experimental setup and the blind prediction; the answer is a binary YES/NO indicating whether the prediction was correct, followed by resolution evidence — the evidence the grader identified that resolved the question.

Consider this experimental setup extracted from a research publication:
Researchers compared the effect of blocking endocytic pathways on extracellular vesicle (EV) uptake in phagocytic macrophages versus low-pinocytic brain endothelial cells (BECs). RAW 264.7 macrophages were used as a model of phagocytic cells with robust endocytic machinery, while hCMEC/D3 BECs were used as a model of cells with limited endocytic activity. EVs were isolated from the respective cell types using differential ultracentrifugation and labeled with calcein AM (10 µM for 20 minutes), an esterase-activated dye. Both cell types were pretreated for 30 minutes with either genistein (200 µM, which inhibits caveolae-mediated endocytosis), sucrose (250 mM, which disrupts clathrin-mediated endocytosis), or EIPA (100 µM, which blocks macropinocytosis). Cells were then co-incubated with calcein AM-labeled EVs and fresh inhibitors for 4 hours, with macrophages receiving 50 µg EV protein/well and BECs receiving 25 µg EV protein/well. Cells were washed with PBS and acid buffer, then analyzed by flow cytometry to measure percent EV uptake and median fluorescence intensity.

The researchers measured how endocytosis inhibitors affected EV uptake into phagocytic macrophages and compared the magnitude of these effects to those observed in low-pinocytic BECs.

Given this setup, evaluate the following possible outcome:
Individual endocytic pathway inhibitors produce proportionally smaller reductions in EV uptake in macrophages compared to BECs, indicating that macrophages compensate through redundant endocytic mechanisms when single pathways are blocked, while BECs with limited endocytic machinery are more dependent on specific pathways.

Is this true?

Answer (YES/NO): NO